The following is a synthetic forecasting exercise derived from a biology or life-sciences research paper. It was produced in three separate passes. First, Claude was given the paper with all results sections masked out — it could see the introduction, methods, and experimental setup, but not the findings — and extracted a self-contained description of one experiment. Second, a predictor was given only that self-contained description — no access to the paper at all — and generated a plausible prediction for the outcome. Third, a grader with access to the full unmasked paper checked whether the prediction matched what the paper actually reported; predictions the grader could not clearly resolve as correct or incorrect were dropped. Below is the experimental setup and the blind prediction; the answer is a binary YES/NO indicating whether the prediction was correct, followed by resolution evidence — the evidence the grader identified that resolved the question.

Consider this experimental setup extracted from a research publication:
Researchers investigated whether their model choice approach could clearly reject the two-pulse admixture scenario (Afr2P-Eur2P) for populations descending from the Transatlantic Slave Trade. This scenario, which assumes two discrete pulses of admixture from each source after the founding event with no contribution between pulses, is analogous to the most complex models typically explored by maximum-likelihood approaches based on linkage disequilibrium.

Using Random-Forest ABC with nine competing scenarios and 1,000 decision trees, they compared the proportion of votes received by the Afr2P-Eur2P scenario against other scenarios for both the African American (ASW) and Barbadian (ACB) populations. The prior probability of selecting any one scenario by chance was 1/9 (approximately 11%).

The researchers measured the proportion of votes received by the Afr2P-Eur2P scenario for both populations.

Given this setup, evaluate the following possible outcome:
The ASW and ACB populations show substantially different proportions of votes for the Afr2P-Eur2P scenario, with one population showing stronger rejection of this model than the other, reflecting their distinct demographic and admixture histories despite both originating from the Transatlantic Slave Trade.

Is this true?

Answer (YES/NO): YES